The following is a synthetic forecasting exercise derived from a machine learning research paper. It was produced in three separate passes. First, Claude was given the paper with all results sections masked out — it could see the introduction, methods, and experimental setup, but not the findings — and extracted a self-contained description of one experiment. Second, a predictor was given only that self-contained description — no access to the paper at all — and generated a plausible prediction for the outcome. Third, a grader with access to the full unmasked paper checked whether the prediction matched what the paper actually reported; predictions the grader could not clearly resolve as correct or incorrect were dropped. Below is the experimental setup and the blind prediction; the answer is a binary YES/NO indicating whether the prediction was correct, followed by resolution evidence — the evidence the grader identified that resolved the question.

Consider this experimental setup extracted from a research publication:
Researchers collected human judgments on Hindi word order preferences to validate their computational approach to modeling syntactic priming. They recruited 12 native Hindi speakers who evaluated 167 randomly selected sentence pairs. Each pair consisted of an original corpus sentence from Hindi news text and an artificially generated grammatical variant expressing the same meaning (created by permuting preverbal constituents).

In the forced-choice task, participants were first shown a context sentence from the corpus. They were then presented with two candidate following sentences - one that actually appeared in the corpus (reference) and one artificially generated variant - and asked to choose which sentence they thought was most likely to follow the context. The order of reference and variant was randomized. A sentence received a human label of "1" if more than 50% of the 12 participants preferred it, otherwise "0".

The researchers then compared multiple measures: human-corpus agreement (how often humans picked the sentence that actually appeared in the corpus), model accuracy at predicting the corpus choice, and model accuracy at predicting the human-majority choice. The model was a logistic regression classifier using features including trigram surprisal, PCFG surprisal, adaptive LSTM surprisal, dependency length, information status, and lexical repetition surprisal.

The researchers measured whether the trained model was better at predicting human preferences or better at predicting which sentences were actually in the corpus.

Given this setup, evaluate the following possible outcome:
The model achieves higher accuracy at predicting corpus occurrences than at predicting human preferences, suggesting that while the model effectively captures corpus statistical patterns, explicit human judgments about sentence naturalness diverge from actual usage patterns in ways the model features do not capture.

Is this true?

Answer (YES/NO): NO